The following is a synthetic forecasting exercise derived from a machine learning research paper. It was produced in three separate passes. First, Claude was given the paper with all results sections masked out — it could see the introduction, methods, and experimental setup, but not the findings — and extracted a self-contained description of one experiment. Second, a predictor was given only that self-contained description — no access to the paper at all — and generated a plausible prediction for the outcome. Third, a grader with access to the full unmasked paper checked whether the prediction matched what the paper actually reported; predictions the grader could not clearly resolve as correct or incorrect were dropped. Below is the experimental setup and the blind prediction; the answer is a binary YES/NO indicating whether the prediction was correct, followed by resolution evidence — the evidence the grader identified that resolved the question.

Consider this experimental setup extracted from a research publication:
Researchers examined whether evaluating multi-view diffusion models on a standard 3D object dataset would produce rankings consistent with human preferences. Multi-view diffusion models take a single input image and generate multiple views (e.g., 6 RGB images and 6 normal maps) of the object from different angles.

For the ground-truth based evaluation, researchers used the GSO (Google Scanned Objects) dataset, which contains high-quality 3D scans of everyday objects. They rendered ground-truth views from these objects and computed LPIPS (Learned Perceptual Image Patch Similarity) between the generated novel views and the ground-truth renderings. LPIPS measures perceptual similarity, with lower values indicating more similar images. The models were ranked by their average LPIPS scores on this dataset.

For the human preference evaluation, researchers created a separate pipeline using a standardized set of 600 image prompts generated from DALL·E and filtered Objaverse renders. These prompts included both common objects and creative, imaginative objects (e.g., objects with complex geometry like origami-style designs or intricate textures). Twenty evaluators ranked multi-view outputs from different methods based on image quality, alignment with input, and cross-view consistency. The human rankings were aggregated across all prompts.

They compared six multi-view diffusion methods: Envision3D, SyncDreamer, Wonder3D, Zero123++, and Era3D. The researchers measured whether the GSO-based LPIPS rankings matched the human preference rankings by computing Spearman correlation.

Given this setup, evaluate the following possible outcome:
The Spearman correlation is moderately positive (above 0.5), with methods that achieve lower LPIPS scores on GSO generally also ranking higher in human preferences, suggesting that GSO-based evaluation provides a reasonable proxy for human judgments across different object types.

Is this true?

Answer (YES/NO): NO